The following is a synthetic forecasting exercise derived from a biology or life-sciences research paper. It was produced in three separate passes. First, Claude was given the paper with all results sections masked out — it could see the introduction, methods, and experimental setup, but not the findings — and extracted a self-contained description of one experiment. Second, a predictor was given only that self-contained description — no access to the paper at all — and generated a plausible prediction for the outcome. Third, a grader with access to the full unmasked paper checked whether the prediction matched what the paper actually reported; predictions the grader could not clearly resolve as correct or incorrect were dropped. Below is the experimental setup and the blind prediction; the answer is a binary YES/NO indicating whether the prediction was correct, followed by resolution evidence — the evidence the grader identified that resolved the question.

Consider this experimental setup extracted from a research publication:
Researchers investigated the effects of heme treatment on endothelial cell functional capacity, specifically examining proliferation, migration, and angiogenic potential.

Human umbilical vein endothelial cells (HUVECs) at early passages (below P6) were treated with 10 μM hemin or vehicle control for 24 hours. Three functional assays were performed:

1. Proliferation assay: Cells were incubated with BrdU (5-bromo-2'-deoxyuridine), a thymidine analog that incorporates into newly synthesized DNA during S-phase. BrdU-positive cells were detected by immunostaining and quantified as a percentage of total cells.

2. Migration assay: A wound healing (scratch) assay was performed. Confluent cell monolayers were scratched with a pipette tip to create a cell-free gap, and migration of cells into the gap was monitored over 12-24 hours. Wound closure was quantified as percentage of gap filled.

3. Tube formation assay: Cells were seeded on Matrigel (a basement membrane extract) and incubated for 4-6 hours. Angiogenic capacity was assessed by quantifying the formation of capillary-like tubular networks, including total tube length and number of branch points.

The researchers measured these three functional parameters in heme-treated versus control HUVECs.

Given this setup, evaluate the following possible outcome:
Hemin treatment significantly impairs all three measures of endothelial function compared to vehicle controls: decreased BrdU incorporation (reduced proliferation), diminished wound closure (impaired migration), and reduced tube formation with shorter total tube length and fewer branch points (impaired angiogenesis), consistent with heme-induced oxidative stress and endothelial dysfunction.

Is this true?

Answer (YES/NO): NO